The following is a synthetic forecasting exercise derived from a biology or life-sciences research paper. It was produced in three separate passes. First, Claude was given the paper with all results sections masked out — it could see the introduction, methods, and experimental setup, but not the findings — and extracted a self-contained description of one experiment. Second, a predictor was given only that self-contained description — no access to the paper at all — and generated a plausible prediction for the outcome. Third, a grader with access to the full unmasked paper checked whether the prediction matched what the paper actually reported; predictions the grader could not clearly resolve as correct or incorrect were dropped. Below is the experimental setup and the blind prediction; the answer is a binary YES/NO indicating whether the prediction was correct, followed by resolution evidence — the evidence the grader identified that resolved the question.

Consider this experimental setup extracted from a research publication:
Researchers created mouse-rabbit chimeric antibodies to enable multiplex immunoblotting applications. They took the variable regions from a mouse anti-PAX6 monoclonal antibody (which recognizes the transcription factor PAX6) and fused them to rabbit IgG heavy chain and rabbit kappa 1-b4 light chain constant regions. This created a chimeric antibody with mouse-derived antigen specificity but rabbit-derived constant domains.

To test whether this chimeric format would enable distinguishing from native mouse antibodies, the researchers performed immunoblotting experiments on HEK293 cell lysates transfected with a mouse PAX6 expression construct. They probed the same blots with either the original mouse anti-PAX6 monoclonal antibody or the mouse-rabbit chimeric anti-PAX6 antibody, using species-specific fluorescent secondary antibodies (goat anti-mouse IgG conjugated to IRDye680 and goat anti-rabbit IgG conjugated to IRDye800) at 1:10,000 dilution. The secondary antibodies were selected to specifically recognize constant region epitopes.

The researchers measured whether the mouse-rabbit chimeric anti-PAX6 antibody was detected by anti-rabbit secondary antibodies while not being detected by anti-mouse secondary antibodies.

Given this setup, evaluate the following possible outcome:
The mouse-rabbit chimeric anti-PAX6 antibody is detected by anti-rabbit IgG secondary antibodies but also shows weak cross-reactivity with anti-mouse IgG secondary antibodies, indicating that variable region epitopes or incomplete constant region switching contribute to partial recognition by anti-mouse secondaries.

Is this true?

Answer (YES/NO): NO